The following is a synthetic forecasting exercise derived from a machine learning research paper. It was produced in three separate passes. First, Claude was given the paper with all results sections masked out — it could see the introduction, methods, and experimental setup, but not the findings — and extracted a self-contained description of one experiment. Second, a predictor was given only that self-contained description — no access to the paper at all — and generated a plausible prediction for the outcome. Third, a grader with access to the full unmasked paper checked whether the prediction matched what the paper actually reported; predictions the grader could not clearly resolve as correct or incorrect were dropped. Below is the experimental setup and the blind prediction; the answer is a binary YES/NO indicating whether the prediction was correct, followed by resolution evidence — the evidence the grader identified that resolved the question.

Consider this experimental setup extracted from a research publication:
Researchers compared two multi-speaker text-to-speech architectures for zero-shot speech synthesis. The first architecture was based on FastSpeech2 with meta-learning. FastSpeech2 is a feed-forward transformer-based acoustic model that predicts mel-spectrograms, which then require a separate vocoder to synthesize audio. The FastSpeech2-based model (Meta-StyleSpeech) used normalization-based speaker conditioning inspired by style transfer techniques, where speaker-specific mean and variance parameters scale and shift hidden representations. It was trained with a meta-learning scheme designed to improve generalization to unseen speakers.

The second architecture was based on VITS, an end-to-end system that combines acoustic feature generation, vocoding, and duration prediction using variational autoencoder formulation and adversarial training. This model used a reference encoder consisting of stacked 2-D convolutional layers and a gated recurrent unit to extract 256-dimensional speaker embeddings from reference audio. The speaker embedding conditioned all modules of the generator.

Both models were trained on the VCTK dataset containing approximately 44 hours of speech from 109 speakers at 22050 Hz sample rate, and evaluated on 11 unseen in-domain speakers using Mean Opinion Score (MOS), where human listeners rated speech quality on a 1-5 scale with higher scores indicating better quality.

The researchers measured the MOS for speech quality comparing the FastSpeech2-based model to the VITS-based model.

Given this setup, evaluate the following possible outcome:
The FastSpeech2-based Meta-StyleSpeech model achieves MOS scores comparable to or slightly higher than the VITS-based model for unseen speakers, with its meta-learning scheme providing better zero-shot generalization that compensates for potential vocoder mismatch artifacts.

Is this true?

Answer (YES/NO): NO